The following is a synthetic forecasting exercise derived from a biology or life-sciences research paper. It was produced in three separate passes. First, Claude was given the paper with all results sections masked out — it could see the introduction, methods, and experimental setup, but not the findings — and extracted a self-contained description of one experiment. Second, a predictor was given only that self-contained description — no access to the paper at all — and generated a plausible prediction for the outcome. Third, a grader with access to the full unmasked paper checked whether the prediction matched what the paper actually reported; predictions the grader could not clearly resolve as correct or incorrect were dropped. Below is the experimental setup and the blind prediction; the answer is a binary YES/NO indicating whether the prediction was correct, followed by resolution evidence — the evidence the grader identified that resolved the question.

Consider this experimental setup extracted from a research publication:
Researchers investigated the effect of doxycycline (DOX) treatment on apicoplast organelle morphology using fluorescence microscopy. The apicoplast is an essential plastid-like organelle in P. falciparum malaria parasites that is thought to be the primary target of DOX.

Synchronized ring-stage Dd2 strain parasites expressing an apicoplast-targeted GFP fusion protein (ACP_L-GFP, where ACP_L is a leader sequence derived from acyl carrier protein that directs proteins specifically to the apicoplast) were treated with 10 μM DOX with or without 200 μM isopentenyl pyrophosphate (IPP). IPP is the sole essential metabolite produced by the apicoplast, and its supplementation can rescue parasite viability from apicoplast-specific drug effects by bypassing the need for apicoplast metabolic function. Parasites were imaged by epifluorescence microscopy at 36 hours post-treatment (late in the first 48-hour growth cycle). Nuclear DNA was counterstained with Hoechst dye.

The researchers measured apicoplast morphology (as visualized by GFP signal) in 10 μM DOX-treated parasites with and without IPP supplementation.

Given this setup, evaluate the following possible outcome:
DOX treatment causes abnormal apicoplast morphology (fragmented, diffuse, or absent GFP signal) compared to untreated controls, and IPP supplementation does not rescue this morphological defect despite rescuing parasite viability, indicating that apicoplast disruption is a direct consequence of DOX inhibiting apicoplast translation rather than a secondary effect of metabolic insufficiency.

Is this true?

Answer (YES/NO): NO